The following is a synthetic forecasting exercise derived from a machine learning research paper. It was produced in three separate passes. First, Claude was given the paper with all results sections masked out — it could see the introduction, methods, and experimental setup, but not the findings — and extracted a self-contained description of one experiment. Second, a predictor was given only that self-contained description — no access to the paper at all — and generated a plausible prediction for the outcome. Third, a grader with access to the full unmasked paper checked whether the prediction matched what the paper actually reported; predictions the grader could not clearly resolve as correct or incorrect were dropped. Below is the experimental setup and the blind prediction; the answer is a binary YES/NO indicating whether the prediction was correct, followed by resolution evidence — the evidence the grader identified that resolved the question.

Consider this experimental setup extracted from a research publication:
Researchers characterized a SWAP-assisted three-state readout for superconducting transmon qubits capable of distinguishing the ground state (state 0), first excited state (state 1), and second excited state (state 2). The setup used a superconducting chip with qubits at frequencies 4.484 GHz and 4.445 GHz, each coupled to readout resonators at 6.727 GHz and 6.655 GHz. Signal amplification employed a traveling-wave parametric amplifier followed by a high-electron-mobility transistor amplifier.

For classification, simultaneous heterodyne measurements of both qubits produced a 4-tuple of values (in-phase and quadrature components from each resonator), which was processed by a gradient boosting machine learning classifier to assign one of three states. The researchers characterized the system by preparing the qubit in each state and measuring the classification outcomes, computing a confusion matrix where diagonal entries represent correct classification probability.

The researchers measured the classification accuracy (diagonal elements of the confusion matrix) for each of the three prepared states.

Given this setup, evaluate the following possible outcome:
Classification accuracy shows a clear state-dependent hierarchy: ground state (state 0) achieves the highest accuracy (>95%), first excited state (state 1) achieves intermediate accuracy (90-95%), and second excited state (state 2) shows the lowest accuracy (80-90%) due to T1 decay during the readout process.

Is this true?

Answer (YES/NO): NO